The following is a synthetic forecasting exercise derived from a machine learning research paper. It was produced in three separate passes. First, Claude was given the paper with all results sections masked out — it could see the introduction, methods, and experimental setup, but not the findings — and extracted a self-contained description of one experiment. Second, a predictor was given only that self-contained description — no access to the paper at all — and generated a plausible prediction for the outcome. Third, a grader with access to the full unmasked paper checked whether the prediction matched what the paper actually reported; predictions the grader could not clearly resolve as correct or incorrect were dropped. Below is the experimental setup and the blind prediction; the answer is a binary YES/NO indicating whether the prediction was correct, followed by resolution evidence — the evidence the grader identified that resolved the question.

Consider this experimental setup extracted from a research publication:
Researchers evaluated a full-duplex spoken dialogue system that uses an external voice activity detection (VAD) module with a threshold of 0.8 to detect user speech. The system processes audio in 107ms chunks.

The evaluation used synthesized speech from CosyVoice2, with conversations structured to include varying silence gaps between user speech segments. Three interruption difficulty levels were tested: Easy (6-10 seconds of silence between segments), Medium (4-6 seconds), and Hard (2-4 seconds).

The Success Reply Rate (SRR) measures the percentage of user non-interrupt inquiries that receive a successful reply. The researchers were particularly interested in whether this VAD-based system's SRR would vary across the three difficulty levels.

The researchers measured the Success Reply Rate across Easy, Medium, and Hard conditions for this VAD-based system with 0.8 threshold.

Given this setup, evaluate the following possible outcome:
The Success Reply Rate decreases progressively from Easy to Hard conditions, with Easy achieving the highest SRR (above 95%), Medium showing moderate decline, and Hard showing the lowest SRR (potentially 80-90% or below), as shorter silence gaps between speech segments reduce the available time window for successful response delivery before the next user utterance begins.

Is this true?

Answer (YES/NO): NO